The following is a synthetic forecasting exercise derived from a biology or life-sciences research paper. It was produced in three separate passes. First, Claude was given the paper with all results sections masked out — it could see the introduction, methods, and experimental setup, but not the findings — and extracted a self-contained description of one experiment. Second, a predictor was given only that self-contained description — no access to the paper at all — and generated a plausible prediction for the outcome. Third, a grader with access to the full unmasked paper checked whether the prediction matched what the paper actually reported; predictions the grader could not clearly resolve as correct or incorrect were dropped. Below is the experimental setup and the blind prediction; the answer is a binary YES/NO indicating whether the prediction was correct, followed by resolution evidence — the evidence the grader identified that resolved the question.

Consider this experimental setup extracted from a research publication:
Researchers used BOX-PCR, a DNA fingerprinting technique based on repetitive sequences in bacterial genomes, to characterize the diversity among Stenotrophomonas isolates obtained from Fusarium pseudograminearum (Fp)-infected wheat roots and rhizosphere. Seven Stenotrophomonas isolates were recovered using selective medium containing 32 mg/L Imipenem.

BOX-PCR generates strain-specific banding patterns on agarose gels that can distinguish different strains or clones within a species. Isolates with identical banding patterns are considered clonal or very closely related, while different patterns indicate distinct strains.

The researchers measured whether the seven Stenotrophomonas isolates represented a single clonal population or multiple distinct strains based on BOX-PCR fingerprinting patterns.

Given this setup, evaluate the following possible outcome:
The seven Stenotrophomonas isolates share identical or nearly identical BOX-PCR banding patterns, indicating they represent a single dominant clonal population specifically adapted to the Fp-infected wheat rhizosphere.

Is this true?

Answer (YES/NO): NO